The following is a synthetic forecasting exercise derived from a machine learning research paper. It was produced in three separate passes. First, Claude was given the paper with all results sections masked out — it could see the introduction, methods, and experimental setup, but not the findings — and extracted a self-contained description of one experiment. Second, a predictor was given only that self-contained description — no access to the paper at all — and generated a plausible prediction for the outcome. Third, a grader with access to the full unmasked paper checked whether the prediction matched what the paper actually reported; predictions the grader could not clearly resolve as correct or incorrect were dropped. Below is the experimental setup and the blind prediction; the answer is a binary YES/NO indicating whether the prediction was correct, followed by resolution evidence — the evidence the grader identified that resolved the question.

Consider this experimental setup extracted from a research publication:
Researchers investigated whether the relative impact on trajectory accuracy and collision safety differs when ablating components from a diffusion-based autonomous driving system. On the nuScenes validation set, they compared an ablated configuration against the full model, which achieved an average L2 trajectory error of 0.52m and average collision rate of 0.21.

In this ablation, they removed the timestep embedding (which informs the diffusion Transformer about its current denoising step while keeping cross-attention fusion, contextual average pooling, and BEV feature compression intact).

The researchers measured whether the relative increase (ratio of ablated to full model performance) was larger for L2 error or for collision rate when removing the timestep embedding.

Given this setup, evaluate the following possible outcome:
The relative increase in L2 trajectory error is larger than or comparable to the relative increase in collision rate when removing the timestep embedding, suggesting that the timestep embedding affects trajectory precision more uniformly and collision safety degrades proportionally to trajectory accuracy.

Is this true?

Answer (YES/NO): NO